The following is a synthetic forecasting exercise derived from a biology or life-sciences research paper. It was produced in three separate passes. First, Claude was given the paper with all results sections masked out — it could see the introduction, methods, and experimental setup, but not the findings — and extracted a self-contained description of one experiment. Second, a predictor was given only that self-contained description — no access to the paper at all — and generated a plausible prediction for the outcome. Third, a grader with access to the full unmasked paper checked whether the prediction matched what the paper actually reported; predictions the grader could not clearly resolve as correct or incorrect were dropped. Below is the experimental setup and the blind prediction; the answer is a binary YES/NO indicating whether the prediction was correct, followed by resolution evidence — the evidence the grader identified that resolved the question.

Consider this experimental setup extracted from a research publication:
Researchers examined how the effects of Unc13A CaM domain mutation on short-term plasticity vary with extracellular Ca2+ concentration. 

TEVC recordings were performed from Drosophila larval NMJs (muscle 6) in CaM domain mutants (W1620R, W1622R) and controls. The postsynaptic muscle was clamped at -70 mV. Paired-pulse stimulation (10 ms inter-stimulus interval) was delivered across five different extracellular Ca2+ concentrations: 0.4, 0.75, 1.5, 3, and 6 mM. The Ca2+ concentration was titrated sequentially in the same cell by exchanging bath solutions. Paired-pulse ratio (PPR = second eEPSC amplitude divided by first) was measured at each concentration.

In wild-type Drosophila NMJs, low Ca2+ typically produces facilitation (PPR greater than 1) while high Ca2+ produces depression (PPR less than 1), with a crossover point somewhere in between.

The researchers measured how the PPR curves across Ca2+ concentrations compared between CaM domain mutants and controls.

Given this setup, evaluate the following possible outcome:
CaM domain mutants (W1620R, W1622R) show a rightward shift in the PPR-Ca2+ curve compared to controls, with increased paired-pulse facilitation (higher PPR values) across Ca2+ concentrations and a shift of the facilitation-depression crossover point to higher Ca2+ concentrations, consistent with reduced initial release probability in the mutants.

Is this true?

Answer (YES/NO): NO